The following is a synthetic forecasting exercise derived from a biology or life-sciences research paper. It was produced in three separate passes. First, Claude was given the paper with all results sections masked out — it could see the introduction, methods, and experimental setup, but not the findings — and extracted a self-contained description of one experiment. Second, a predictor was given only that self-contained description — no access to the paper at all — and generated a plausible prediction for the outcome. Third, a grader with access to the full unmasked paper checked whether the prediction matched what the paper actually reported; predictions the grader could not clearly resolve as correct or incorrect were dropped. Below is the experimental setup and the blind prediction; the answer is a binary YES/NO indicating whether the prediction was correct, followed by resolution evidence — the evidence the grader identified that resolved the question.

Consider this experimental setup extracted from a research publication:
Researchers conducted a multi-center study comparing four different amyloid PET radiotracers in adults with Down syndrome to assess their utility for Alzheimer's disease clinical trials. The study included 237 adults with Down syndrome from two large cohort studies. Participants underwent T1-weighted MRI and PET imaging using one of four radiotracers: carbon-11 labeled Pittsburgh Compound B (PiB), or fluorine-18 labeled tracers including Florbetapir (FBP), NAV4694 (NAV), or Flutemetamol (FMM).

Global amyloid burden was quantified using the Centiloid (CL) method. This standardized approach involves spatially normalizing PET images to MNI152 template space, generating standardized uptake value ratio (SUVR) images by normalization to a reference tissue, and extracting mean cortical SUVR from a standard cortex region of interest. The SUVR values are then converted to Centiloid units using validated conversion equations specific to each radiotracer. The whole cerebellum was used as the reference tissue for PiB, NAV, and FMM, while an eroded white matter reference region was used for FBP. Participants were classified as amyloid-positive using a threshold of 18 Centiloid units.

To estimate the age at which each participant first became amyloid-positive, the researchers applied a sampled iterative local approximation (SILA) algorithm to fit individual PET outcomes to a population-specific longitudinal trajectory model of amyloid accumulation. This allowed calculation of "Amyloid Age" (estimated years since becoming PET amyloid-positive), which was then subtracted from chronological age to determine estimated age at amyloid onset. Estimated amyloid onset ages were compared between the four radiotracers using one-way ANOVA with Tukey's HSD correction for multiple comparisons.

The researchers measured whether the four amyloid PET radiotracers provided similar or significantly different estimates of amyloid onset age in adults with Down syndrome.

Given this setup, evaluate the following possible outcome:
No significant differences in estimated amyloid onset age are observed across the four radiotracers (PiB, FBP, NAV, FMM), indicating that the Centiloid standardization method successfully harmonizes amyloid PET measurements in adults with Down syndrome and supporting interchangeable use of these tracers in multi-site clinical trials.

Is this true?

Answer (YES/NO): YES